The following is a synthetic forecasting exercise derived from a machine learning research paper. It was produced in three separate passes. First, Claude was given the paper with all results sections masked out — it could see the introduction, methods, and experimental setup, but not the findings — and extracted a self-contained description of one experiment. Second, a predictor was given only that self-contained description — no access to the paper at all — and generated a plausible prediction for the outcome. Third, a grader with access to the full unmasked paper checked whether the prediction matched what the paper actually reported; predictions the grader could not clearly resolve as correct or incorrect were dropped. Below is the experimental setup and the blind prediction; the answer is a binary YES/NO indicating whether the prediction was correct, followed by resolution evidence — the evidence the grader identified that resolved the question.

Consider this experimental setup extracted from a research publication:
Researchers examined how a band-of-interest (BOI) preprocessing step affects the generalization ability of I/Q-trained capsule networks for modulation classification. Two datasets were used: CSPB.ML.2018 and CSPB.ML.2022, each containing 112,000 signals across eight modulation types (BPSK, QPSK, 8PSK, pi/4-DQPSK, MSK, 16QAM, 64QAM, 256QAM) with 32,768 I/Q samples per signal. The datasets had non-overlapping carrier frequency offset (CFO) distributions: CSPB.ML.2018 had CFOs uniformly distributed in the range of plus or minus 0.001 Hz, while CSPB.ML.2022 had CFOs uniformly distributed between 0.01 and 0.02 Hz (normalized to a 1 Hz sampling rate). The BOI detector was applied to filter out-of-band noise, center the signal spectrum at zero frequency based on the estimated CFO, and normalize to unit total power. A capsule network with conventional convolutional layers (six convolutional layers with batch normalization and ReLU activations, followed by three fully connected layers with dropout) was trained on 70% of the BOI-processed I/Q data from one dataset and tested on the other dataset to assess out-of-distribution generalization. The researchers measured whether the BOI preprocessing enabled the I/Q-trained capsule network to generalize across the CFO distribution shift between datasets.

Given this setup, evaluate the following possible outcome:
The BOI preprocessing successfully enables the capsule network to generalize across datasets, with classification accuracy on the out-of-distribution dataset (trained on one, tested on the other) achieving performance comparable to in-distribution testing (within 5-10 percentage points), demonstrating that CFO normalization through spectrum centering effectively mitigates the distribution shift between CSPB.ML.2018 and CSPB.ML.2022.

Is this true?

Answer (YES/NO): YES